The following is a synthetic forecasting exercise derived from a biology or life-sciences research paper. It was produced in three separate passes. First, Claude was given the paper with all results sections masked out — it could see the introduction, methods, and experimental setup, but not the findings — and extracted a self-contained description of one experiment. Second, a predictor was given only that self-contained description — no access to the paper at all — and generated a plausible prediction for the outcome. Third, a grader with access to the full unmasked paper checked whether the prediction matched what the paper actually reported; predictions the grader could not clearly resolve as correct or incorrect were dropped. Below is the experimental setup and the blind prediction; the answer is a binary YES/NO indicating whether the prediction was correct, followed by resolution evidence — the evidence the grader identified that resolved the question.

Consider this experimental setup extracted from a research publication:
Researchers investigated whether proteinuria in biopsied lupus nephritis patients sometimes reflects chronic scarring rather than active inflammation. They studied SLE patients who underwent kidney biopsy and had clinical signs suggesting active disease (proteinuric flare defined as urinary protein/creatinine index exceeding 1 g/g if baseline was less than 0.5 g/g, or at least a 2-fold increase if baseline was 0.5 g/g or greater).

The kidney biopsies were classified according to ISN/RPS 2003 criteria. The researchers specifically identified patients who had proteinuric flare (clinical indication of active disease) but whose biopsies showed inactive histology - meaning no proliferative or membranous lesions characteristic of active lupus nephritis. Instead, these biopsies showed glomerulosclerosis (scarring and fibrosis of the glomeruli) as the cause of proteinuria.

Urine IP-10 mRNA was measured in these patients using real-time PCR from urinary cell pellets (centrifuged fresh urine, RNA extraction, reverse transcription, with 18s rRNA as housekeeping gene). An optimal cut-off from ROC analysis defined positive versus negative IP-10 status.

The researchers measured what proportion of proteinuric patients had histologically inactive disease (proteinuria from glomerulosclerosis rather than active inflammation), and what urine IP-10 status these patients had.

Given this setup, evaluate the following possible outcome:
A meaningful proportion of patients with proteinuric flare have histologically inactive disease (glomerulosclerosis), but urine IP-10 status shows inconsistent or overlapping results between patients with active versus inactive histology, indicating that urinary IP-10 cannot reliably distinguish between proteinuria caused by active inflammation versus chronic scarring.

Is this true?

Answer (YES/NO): NO